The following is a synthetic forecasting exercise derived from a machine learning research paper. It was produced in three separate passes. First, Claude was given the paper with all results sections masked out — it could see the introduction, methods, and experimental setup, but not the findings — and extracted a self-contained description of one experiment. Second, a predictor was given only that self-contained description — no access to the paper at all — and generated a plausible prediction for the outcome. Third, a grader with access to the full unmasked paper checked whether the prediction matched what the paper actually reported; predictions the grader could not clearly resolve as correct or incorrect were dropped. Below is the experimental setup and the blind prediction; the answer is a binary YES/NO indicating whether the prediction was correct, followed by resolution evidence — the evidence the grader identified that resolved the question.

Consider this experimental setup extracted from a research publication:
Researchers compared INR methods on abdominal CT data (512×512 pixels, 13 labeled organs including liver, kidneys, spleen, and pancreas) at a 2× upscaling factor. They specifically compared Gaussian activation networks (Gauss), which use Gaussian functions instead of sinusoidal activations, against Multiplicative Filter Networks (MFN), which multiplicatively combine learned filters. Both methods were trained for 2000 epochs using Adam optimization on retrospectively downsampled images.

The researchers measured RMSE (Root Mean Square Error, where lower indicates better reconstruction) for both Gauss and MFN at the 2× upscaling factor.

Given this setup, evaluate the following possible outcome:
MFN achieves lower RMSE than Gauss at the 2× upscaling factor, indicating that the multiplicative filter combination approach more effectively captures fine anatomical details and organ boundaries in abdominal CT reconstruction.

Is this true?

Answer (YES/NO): NO